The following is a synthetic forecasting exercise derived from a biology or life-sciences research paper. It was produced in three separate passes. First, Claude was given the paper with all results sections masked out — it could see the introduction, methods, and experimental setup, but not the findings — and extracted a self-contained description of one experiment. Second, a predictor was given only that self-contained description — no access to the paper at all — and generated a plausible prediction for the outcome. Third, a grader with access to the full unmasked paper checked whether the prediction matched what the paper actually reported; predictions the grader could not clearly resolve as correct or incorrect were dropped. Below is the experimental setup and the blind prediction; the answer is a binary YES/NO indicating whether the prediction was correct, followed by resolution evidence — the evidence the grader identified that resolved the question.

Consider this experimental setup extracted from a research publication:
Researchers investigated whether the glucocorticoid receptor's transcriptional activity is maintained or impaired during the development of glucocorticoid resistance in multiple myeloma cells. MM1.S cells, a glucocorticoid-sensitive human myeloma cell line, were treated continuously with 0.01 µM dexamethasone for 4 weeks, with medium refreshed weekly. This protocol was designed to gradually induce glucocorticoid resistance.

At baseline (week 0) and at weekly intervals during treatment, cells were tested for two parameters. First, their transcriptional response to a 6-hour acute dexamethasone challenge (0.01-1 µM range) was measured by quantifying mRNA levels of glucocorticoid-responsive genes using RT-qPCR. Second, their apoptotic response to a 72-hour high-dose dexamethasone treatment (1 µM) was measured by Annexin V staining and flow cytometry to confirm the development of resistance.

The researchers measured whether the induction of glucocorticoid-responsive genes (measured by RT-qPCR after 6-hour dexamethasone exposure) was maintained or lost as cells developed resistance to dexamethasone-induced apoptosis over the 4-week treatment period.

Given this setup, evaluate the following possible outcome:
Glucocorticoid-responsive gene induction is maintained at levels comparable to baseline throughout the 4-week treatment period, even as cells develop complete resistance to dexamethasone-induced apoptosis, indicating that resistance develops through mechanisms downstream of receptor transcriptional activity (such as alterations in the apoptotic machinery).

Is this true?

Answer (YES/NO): NO